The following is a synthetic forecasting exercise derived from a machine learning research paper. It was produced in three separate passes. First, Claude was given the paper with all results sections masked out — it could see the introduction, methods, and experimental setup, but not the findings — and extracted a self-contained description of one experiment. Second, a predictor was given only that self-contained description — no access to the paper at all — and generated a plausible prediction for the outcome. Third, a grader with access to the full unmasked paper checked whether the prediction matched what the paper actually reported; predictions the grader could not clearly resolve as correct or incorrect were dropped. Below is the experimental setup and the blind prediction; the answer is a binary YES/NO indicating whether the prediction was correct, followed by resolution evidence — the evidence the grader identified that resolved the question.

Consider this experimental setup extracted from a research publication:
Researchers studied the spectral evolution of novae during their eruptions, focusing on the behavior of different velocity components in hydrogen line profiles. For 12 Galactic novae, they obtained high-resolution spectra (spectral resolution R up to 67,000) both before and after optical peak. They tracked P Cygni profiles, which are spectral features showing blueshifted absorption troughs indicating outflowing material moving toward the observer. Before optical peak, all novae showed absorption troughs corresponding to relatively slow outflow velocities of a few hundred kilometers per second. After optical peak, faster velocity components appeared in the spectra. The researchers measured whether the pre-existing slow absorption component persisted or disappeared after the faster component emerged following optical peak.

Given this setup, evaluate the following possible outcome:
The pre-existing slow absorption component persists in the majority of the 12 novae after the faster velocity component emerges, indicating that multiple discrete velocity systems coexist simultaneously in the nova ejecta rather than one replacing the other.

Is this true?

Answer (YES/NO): YES